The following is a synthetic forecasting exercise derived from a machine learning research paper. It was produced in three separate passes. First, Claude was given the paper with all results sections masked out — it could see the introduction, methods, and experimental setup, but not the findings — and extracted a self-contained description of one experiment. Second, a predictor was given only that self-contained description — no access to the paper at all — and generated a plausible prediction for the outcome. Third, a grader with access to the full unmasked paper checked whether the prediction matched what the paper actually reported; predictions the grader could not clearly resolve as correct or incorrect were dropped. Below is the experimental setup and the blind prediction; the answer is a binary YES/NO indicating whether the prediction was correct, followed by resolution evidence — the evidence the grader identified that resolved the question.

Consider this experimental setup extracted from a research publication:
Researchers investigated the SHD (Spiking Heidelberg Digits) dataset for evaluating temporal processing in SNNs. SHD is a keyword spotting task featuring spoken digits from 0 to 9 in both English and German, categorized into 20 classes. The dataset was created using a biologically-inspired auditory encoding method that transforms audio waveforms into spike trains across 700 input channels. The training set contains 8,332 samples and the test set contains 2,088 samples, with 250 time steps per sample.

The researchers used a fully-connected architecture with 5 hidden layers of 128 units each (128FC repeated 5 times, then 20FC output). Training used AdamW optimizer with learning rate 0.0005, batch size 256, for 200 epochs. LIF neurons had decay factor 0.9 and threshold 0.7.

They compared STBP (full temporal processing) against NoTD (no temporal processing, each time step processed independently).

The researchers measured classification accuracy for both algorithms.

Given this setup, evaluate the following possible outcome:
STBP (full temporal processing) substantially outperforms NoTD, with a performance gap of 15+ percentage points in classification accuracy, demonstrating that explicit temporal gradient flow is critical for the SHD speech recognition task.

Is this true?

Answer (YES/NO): YES